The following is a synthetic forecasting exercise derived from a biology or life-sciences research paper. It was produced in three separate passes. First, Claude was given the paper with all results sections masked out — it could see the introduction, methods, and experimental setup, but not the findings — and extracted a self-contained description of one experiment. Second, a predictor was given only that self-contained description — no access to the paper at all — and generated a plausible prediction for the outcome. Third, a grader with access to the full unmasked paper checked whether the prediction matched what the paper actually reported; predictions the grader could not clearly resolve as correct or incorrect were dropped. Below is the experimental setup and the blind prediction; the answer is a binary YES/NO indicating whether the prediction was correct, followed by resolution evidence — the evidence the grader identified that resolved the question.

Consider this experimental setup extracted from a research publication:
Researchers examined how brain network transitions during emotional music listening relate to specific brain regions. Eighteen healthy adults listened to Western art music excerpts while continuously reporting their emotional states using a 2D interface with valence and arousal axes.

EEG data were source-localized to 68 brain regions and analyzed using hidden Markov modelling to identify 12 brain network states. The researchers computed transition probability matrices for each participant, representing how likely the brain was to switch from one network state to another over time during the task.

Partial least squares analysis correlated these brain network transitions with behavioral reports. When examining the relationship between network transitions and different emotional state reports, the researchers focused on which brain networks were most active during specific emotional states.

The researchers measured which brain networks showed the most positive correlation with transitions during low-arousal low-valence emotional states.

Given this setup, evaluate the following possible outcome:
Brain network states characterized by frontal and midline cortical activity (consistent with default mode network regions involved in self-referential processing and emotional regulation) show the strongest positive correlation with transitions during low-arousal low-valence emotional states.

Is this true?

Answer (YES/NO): NO